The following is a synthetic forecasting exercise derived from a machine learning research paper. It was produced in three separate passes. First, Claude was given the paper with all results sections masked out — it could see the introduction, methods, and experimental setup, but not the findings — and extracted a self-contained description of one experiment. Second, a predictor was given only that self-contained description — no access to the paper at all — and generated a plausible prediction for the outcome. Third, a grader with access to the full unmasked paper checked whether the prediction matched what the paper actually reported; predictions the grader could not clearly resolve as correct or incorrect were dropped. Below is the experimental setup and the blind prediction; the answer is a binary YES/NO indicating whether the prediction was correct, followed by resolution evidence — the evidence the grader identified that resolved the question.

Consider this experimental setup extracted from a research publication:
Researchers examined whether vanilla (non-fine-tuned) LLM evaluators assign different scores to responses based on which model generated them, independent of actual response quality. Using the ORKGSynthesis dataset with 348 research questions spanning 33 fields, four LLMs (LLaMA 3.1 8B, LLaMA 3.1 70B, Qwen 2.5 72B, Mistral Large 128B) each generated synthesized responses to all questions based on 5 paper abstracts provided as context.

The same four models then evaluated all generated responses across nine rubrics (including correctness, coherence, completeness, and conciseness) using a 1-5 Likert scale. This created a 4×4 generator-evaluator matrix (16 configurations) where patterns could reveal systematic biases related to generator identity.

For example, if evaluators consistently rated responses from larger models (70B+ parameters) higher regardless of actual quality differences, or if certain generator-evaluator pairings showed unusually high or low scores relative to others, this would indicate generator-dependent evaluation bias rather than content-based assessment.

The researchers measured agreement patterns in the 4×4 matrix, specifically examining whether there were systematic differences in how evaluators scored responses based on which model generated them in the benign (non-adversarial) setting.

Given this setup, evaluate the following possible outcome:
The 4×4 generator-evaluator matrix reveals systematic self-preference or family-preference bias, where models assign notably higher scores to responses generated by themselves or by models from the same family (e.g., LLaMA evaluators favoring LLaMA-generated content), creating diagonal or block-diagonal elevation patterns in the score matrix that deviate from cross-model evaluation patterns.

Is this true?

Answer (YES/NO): NO